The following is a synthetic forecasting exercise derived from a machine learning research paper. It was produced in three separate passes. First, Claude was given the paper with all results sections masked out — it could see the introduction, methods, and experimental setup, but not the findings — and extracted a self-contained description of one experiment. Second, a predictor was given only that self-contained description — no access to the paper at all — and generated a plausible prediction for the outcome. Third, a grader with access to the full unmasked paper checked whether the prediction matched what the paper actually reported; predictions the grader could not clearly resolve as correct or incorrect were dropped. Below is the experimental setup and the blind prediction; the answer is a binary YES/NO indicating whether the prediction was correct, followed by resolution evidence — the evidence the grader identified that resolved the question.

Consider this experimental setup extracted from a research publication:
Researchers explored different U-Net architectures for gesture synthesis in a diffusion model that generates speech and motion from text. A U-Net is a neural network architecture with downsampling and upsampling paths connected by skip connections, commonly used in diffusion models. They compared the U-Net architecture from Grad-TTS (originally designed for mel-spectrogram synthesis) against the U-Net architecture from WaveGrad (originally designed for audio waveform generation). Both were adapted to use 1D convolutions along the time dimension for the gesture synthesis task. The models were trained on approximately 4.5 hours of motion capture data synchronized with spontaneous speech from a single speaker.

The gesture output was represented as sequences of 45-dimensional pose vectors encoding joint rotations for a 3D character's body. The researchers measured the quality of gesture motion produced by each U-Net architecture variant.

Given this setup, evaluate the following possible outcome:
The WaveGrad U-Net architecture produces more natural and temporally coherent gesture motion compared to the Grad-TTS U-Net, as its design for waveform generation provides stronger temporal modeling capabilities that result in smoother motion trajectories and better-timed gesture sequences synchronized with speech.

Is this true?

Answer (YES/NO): NO